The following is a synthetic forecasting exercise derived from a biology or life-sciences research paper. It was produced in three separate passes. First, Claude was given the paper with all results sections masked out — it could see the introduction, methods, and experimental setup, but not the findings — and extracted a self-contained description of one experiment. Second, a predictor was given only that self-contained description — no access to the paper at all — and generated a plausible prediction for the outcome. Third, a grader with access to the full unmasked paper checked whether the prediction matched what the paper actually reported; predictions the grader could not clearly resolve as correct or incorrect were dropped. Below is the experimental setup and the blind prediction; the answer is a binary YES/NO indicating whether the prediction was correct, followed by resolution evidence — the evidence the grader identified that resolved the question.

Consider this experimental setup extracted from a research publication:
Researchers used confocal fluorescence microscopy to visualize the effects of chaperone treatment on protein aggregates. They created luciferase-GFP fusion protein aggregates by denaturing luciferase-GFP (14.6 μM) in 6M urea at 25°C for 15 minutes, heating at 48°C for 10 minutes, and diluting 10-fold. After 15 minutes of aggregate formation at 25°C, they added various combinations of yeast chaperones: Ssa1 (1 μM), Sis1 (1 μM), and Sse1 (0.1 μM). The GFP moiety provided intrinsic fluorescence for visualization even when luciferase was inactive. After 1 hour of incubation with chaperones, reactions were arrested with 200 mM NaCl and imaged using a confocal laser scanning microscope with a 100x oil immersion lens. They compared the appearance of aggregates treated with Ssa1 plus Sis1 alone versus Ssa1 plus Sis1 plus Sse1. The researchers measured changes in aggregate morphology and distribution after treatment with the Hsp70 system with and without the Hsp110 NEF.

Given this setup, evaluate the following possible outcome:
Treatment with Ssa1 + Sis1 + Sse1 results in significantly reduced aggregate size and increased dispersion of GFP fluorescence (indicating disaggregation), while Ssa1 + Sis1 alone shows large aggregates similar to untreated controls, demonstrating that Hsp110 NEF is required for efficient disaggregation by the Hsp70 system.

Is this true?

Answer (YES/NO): NO